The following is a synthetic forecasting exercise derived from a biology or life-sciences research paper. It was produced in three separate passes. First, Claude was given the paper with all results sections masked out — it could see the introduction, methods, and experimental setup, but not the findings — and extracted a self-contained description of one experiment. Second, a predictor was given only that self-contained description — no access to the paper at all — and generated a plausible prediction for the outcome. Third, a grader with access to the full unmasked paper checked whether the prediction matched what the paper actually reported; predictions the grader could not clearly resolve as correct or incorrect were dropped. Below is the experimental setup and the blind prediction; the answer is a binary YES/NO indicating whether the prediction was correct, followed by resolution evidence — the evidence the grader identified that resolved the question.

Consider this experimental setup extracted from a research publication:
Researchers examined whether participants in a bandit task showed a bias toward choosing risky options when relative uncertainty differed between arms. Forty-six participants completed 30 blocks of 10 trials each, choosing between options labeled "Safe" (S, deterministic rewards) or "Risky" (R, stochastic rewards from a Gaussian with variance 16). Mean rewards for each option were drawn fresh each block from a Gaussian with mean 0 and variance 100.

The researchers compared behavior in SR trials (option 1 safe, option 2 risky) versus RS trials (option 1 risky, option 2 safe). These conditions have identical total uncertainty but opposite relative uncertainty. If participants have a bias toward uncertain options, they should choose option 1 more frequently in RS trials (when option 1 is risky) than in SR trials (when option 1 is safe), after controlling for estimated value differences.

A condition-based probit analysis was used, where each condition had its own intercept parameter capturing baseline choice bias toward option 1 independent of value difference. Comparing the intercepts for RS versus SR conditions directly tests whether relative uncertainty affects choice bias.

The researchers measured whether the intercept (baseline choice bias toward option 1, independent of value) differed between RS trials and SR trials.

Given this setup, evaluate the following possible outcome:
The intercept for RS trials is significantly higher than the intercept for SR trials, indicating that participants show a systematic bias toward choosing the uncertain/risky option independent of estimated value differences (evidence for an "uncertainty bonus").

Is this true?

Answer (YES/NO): YES